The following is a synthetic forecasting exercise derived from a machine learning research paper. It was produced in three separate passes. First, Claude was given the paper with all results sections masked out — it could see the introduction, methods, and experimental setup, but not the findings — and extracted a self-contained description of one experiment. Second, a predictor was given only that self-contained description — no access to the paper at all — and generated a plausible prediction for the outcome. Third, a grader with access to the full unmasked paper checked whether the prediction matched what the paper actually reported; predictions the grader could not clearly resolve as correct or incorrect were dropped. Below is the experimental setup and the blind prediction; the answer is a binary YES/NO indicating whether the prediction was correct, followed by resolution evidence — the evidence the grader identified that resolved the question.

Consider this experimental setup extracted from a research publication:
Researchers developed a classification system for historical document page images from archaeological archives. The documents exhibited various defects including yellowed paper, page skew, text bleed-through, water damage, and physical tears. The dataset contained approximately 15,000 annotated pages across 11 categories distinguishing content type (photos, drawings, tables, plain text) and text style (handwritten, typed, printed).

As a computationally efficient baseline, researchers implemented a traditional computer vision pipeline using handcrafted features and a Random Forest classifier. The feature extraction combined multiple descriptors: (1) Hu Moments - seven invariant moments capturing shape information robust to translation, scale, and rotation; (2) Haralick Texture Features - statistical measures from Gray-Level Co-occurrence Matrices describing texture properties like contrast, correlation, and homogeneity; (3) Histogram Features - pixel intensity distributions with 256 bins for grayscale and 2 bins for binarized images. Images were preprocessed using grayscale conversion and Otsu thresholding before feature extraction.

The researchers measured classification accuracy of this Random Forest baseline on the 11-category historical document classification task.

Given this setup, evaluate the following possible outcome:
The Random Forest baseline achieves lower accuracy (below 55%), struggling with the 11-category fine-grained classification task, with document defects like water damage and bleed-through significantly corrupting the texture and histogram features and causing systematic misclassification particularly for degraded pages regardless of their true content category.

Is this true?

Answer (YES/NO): NO